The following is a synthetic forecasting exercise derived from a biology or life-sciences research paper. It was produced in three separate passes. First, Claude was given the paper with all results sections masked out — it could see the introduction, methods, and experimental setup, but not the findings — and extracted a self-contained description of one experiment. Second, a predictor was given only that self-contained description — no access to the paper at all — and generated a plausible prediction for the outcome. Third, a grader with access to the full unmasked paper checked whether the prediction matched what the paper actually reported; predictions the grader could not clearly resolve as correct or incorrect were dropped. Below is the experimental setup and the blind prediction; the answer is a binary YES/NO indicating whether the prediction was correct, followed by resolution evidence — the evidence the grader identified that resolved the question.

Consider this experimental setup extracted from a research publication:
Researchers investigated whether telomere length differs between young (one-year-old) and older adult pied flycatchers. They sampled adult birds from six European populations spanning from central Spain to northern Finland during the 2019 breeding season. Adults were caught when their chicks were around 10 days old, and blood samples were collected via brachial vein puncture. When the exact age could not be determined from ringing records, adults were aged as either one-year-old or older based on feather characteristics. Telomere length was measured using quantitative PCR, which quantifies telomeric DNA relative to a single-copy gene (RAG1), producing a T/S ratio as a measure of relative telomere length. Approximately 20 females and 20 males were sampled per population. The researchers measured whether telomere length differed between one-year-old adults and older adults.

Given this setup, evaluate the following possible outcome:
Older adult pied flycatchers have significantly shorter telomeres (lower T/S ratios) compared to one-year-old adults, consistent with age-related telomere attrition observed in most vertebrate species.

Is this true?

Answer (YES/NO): NO